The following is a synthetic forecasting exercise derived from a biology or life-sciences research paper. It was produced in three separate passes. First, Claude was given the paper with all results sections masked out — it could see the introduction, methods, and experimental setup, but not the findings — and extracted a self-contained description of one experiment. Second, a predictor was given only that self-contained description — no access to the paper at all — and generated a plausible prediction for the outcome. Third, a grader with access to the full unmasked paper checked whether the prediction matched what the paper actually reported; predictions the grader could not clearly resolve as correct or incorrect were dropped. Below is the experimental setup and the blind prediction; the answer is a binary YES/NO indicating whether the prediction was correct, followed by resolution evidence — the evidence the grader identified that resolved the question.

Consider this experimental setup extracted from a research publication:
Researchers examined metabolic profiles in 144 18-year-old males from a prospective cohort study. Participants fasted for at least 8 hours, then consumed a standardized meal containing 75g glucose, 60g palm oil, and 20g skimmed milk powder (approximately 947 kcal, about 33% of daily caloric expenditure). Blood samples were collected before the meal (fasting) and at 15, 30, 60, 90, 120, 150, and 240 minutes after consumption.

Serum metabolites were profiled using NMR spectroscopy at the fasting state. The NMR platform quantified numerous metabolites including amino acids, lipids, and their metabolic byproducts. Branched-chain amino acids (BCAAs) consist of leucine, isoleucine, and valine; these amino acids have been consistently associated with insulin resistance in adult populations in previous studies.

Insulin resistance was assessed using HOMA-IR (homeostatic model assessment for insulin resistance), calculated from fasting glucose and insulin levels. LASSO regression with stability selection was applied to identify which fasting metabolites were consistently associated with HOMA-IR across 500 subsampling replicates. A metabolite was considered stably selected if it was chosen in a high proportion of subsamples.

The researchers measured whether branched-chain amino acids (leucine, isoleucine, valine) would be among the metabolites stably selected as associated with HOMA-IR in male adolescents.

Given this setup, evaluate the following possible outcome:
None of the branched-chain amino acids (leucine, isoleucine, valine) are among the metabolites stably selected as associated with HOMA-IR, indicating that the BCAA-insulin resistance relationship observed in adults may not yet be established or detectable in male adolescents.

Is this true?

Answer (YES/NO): YES